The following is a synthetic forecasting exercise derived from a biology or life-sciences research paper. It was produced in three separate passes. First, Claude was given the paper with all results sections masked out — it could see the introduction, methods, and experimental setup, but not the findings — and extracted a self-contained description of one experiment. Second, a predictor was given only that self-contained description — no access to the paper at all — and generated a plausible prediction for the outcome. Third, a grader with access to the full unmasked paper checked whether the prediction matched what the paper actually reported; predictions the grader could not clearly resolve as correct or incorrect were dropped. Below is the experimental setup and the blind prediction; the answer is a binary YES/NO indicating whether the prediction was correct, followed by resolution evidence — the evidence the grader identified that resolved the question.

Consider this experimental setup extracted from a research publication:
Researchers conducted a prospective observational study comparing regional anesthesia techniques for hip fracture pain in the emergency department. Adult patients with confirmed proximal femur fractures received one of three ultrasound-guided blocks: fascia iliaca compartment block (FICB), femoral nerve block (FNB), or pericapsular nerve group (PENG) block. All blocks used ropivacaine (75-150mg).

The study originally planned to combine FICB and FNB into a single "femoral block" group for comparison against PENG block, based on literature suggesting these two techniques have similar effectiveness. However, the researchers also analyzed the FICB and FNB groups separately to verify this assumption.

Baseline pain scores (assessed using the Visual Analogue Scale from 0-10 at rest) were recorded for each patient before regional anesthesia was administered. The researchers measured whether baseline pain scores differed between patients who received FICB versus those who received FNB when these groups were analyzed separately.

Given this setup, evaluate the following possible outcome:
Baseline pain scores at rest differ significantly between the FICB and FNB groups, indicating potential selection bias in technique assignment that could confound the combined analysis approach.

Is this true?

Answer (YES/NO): YES